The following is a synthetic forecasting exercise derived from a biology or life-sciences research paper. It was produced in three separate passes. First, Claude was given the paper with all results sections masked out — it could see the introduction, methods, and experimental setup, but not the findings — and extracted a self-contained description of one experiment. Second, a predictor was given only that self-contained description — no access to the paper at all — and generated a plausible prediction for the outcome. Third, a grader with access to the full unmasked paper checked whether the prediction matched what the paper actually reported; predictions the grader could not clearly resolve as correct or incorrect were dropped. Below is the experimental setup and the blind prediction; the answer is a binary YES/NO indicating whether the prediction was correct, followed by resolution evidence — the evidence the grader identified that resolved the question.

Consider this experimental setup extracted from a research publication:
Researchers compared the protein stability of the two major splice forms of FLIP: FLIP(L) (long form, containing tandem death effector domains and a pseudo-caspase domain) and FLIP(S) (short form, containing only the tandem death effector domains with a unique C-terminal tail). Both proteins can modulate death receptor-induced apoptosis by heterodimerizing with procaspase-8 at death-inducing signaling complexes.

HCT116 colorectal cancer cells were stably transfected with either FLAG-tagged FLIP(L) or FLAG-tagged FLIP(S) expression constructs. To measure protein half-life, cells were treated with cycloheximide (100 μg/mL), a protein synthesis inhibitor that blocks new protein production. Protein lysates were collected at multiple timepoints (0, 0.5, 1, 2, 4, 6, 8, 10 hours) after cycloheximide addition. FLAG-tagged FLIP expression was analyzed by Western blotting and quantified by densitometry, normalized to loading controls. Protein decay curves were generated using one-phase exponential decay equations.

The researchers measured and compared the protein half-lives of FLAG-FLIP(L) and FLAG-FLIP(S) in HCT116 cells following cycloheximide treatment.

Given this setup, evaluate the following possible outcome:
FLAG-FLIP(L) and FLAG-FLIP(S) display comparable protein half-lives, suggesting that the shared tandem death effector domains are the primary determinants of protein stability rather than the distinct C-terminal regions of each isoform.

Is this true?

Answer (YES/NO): NO